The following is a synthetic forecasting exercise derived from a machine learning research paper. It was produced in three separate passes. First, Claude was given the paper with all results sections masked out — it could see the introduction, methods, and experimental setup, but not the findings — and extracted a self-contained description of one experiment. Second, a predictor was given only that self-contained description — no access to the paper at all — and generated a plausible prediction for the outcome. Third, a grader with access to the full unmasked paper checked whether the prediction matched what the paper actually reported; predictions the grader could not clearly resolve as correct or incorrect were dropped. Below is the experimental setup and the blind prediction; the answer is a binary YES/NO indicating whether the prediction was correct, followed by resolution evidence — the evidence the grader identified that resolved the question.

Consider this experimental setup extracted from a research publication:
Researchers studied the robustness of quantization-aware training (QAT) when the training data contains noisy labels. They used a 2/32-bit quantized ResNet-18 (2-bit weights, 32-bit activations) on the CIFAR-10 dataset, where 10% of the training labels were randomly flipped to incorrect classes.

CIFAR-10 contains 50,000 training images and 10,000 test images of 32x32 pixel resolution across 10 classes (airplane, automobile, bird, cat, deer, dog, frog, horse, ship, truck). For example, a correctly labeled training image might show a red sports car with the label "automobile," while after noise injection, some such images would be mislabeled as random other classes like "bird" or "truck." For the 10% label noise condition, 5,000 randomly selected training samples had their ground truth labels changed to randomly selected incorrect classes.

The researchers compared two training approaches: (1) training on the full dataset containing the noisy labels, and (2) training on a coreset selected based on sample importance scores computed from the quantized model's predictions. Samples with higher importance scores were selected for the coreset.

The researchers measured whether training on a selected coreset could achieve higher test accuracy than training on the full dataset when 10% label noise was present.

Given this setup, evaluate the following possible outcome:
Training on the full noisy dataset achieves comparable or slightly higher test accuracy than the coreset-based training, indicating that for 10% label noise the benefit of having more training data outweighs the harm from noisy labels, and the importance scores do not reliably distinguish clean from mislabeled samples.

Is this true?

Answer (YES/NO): NO